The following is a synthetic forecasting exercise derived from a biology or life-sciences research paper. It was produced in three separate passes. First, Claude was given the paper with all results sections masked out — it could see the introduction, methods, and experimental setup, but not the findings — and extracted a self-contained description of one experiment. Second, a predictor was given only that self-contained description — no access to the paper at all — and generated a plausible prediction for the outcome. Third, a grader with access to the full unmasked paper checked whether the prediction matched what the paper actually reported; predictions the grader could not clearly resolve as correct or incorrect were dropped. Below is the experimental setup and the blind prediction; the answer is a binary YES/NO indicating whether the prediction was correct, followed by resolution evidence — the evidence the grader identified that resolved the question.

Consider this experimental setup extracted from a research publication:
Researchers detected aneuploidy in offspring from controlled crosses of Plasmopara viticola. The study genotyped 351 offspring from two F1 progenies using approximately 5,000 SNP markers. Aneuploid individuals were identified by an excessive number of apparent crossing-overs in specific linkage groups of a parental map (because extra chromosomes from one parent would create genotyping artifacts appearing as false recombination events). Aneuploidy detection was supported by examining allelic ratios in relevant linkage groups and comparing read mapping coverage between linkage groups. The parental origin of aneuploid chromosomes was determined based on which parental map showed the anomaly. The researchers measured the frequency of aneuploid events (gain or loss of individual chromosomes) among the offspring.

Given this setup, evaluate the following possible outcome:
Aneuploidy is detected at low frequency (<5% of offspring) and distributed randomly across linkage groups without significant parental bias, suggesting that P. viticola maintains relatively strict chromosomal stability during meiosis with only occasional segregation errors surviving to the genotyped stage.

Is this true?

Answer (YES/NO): NO